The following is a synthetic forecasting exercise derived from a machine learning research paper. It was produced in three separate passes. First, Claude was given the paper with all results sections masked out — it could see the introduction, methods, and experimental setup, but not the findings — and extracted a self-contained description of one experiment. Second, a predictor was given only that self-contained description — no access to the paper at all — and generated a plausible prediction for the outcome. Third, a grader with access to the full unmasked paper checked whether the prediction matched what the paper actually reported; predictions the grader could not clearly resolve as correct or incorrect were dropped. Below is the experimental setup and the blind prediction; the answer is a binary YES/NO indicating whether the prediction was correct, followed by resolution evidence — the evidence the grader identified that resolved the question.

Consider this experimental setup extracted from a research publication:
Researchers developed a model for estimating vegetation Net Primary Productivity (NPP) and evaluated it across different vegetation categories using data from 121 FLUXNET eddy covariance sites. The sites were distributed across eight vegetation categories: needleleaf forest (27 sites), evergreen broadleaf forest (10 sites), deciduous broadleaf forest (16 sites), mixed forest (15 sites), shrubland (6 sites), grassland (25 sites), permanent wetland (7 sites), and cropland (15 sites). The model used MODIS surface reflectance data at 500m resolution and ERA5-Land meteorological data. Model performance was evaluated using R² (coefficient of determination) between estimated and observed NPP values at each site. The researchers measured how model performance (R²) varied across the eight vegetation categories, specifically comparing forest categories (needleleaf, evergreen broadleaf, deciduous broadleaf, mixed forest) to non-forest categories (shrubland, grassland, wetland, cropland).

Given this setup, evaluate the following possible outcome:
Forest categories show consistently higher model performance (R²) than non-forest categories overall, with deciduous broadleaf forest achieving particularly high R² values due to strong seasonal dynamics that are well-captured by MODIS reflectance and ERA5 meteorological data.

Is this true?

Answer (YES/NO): NO